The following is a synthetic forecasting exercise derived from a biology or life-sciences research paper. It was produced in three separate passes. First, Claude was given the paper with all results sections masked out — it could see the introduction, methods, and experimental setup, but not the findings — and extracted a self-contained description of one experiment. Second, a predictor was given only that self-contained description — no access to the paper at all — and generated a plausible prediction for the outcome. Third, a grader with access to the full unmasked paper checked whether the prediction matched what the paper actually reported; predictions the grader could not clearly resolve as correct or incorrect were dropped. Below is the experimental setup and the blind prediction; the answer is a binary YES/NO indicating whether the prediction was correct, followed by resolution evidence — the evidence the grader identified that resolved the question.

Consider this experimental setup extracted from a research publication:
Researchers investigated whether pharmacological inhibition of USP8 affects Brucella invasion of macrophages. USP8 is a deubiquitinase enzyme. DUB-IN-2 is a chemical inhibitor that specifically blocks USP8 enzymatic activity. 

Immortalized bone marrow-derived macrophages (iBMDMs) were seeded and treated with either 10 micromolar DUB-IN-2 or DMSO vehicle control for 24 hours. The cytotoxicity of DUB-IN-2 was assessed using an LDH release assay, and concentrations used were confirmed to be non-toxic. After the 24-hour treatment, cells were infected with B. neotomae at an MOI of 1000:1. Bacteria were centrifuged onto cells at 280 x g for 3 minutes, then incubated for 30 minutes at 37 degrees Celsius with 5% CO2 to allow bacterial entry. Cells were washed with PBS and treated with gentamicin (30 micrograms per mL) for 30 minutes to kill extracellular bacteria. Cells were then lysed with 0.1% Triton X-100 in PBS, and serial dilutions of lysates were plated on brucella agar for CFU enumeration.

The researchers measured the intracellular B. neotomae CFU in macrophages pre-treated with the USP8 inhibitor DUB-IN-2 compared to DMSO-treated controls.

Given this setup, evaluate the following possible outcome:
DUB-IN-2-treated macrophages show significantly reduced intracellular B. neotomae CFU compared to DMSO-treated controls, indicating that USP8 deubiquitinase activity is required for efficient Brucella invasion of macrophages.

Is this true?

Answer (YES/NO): NO